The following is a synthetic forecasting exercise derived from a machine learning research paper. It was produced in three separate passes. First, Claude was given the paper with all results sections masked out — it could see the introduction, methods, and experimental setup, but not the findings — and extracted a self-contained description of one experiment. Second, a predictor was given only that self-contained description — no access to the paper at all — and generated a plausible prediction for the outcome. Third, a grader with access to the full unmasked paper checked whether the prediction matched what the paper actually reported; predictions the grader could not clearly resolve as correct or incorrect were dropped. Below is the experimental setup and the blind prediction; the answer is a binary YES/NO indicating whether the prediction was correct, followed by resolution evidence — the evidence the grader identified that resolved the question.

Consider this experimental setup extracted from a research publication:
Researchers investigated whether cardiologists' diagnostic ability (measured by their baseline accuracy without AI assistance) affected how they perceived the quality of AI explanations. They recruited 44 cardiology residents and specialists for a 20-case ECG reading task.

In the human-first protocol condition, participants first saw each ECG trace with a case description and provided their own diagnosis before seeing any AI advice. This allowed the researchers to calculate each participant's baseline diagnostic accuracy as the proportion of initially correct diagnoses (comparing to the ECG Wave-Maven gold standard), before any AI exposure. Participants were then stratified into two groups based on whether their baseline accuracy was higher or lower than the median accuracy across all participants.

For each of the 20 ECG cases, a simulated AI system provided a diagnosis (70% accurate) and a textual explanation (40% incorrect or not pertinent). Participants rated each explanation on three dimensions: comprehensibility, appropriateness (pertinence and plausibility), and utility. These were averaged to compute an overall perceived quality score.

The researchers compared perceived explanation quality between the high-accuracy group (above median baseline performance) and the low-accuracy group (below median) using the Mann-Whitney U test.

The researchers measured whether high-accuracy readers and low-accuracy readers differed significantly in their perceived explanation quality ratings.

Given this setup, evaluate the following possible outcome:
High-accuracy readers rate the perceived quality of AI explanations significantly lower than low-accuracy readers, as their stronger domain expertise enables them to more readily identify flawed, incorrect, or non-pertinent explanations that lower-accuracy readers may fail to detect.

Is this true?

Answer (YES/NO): NO